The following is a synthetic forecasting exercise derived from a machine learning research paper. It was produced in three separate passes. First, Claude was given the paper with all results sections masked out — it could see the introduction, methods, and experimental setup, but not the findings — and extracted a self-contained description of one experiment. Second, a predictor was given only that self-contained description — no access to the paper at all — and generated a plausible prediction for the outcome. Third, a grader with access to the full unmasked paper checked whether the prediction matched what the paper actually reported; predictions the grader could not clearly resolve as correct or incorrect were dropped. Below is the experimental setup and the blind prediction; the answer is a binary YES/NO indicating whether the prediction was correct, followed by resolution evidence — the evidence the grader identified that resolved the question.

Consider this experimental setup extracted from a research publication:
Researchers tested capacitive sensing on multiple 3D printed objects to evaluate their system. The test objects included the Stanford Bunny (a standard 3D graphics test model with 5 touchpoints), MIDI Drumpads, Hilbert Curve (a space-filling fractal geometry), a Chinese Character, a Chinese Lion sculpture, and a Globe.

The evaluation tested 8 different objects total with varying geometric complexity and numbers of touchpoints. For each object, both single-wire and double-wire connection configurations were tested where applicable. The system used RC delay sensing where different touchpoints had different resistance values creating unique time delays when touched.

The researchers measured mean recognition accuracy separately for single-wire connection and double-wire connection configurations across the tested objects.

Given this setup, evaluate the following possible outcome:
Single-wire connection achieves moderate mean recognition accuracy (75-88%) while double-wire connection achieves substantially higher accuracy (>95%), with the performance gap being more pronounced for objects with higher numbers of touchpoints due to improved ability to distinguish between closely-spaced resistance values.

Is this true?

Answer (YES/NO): NO